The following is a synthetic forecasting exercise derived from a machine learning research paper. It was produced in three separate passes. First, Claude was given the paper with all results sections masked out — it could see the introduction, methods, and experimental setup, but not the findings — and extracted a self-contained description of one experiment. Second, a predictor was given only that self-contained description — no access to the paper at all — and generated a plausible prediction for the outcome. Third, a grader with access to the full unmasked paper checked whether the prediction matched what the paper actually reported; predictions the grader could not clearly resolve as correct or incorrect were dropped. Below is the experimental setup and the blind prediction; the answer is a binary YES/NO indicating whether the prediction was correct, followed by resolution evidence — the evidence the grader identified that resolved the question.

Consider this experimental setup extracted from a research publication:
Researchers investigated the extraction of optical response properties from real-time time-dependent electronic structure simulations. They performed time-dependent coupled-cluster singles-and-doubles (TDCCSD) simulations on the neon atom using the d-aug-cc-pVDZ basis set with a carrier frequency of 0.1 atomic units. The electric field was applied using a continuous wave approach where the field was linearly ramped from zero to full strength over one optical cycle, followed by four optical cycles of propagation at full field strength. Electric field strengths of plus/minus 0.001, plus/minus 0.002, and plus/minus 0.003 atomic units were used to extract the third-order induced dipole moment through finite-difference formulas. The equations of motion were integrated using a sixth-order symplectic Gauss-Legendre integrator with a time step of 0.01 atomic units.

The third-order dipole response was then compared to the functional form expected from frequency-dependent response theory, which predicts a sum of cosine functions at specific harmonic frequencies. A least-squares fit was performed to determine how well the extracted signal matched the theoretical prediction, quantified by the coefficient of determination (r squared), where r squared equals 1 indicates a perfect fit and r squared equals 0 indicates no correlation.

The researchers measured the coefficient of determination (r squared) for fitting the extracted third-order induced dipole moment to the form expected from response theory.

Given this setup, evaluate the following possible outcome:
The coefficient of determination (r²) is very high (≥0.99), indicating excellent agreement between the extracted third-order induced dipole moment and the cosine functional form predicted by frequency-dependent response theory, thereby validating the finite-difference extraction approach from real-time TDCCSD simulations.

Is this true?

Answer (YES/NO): NO